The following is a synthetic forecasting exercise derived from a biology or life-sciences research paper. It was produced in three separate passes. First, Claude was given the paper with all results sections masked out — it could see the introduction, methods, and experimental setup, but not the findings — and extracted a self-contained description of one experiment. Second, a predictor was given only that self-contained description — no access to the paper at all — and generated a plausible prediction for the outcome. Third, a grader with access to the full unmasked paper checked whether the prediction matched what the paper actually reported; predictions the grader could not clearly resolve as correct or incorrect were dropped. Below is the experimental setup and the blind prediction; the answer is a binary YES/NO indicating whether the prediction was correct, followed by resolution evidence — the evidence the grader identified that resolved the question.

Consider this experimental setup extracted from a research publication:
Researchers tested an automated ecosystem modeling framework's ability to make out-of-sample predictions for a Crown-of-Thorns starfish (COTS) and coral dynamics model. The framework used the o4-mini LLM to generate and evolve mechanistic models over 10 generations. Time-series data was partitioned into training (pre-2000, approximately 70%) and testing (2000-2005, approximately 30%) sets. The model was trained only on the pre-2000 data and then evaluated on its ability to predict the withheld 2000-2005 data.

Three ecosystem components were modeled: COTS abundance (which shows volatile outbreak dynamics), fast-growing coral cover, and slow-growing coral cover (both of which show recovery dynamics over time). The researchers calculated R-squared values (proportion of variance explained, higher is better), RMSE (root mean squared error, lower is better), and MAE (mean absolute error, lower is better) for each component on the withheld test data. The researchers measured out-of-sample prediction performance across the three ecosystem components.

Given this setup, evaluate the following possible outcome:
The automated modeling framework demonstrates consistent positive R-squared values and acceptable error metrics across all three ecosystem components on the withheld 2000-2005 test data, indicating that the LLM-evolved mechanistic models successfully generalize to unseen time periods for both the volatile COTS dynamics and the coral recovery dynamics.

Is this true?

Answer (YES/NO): NO